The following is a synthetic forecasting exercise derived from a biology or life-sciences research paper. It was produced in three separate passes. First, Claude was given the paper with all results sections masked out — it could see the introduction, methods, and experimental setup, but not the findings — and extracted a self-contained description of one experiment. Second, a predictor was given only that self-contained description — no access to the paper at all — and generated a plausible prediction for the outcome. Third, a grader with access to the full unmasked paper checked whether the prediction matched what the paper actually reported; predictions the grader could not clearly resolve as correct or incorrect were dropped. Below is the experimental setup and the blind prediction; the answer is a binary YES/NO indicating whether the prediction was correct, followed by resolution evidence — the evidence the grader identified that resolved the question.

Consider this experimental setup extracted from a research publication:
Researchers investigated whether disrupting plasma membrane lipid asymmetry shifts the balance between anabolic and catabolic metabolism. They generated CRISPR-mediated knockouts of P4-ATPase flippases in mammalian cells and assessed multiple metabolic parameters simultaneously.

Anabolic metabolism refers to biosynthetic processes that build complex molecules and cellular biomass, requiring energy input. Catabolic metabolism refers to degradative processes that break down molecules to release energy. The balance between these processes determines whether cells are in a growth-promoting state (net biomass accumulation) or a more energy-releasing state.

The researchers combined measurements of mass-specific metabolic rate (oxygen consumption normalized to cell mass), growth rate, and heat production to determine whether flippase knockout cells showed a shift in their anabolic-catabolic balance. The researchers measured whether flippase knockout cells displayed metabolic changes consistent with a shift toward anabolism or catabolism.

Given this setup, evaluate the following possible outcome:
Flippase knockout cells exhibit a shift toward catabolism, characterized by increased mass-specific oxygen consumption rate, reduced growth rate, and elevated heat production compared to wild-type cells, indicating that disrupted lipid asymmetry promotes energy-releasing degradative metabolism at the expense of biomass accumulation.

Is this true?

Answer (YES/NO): NO